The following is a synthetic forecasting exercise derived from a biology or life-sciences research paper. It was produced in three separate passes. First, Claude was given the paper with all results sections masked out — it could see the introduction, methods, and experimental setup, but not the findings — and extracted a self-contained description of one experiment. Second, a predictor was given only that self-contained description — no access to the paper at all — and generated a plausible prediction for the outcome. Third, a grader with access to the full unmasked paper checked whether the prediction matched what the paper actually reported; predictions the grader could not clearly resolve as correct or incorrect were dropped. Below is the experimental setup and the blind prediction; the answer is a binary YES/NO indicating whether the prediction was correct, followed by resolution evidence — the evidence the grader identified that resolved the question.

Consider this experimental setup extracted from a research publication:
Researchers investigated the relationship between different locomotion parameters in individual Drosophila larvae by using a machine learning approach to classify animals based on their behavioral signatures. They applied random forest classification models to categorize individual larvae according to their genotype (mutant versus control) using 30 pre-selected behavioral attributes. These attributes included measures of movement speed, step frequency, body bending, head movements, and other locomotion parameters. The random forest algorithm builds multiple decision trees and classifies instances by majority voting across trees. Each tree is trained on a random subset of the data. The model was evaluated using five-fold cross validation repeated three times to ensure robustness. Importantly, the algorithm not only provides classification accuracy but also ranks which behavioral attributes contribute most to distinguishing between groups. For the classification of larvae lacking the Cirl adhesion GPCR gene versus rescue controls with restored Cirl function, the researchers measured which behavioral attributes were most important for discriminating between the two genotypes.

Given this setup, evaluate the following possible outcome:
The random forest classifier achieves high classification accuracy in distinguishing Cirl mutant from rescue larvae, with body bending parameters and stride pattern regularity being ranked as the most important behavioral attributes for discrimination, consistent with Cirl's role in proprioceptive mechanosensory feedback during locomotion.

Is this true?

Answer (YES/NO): NO